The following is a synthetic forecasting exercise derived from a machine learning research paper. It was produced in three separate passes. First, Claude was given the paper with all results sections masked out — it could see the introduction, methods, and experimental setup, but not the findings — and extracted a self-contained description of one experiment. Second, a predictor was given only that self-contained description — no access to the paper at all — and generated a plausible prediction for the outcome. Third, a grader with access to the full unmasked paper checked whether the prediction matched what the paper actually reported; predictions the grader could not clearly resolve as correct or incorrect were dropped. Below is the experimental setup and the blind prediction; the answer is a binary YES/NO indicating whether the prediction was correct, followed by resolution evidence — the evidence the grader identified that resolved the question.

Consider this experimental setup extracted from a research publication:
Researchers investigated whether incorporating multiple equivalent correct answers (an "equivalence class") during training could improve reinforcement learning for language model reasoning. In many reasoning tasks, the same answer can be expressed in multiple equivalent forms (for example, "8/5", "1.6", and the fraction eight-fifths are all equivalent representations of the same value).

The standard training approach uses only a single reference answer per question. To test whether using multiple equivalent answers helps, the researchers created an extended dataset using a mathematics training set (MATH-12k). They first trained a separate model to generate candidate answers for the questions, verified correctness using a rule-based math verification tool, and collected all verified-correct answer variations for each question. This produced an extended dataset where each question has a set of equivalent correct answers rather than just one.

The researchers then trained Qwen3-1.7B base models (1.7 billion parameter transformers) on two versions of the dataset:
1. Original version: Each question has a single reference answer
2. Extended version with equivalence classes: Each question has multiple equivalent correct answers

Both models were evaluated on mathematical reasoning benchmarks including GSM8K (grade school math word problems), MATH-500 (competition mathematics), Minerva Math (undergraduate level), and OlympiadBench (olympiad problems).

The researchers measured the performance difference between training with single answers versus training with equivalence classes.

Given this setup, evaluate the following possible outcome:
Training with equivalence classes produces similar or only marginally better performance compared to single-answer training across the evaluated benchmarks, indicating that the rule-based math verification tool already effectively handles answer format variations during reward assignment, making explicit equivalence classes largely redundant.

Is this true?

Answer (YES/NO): NO